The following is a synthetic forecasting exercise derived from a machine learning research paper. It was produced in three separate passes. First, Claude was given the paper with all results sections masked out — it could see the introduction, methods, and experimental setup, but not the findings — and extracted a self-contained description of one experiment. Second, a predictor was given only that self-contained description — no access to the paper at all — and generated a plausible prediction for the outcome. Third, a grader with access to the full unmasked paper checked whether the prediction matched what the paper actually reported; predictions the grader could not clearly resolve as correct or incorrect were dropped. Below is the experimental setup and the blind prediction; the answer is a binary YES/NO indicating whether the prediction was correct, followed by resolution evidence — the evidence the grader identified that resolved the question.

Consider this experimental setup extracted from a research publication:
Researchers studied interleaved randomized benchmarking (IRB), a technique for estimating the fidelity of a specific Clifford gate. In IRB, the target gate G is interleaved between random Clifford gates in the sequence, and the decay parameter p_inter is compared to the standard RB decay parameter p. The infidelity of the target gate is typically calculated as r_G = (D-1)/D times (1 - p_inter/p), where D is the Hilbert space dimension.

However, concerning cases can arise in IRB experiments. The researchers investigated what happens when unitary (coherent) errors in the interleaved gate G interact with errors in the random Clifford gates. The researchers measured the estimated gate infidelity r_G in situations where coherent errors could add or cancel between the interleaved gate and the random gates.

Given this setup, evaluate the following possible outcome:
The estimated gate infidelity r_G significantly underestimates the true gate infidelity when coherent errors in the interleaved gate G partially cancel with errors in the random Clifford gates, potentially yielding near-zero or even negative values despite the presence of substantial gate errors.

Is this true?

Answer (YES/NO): YES